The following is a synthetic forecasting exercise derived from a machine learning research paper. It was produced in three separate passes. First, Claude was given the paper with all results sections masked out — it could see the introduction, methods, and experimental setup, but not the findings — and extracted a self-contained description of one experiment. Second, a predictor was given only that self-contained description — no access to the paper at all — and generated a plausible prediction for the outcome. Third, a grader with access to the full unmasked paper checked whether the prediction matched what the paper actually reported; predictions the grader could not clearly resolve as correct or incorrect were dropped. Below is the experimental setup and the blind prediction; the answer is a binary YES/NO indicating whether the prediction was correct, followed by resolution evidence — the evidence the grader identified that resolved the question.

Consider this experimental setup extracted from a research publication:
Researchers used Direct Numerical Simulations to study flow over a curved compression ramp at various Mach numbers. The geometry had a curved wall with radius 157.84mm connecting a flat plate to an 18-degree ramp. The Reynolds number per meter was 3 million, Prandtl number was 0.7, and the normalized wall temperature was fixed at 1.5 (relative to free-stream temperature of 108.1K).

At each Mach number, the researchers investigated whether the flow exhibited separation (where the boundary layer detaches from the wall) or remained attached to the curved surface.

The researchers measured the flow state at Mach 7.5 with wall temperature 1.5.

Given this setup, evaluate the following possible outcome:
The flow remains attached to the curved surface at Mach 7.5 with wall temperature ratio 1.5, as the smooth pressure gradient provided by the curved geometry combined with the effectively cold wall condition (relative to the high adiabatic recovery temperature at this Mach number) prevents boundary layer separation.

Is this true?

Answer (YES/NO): YES